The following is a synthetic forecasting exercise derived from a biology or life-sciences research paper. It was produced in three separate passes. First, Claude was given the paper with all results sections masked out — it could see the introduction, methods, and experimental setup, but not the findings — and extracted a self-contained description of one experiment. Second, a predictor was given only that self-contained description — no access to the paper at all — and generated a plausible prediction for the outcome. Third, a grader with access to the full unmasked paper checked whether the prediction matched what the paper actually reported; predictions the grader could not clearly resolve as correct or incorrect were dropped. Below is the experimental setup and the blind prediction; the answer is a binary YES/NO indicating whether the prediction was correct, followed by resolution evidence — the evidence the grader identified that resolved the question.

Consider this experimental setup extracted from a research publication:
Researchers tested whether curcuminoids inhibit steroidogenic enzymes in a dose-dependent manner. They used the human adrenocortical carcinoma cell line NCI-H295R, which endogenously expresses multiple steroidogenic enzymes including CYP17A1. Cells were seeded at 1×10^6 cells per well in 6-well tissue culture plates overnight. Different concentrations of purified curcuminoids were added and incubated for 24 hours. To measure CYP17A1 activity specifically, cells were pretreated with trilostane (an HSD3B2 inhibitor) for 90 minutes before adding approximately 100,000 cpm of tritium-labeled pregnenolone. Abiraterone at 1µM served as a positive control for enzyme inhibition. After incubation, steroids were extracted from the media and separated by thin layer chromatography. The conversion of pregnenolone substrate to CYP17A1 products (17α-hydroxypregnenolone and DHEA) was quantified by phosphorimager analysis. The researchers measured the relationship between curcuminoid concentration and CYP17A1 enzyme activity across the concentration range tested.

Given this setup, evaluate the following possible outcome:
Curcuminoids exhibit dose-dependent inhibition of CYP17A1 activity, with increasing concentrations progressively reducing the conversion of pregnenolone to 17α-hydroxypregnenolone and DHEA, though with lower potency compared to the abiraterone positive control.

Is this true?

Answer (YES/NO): YES